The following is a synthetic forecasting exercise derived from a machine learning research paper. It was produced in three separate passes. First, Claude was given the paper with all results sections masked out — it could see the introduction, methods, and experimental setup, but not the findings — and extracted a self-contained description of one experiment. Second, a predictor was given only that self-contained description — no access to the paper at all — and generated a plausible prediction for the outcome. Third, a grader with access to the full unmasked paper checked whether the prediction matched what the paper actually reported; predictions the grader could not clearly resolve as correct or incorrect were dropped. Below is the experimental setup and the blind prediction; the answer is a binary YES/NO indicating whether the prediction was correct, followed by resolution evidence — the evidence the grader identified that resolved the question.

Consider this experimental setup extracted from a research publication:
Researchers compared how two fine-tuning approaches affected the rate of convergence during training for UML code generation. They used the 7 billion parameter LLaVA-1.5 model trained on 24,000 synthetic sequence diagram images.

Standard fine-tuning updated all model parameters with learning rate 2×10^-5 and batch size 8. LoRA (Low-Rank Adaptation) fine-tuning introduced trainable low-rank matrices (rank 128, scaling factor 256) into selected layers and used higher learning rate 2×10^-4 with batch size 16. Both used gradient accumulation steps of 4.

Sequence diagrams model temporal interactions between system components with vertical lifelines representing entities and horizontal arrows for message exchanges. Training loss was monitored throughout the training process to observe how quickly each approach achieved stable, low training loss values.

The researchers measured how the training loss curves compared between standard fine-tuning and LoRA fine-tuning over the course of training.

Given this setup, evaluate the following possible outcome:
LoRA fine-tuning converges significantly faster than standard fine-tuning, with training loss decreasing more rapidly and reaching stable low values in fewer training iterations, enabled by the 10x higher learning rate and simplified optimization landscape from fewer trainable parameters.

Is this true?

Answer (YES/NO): NO